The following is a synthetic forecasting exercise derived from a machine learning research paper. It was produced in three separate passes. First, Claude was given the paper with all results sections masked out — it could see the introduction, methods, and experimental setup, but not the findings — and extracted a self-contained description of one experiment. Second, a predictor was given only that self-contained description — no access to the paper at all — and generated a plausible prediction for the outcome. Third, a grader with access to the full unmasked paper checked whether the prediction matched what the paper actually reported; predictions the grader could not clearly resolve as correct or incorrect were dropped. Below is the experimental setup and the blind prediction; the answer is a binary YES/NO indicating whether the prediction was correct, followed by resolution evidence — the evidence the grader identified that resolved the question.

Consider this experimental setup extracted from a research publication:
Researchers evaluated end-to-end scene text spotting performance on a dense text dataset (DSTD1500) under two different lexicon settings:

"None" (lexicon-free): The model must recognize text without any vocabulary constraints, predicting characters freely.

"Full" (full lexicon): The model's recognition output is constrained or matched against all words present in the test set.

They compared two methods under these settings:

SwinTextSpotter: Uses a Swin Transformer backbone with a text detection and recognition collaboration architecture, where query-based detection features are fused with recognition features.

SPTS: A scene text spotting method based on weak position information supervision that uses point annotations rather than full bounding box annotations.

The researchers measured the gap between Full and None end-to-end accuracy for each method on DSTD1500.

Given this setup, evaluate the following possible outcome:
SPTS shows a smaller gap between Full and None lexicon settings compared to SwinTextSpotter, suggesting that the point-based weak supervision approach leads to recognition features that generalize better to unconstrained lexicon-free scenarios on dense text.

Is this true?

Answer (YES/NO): NO